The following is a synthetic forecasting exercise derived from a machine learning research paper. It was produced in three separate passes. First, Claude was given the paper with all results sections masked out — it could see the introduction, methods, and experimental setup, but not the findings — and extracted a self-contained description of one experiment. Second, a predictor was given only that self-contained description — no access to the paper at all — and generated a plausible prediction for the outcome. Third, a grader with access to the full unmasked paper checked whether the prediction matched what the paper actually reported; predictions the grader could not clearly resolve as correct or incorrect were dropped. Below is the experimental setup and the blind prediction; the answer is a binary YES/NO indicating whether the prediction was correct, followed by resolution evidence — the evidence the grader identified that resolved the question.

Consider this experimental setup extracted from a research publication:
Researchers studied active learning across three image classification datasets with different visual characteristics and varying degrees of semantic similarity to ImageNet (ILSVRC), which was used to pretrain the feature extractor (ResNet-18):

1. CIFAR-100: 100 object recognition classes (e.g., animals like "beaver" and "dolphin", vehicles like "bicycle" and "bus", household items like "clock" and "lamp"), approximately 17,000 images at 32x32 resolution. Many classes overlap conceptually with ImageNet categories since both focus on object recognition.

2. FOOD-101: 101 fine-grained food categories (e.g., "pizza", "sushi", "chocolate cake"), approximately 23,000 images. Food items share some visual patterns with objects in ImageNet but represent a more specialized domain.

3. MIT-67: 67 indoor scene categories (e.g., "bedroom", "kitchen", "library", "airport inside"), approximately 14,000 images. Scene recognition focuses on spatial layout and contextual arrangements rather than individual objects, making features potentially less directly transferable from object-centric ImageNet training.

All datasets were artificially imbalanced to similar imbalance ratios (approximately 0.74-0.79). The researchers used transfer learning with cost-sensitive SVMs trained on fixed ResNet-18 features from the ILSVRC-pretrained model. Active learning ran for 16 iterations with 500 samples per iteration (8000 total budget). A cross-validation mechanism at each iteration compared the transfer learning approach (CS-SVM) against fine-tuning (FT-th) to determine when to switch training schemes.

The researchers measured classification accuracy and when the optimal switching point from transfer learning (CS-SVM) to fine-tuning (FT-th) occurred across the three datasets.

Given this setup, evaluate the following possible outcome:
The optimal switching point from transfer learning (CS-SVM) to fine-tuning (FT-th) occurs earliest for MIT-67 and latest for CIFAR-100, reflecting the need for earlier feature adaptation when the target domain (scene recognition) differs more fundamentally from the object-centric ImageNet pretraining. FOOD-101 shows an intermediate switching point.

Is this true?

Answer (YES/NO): NO